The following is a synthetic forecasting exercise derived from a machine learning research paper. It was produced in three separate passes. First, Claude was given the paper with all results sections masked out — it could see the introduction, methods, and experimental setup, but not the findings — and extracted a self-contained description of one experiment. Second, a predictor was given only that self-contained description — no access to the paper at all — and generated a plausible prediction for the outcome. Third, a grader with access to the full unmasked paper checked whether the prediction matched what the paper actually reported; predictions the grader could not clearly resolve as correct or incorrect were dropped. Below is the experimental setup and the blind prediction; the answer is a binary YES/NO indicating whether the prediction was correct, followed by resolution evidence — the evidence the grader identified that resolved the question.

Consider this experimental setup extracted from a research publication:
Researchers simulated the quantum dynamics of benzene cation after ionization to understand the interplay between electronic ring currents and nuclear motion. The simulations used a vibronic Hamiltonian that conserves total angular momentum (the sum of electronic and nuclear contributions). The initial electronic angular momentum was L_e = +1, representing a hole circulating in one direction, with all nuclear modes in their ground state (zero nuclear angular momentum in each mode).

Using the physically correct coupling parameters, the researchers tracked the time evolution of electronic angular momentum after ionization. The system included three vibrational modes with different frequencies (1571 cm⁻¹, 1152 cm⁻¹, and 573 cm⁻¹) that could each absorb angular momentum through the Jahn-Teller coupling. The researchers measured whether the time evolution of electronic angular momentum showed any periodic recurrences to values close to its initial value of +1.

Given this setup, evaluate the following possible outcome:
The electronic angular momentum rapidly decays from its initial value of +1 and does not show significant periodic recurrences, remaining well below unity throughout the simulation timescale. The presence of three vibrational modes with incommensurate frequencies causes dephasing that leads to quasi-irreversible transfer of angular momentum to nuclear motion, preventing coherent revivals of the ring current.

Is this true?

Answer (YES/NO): NO